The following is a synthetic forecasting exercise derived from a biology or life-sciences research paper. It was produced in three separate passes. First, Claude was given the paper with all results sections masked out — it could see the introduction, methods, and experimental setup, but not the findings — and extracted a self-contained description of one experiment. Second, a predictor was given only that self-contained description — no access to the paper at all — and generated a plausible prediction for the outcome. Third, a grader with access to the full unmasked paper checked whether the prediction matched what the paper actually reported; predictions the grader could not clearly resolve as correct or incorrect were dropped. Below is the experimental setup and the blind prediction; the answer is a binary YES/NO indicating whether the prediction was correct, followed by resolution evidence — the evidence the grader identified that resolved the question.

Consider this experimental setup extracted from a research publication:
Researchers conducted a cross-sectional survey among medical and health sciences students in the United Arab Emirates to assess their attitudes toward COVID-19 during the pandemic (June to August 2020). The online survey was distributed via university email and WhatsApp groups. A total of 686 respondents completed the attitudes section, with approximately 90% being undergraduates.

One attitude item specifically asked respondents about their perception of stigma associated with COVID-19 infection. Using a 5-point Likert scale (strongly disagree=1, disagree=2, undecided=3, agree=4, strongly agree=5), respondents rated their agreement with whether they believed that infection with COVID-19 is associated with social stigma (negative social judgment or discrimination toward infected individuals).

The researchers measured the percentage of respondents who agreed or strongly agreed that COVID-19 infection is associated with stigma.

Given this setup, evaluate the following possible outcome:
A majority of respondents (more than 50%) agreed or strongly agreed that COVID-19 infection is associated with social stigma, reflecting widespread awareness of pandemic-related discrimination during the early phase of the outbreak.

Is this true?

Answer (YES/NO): YES